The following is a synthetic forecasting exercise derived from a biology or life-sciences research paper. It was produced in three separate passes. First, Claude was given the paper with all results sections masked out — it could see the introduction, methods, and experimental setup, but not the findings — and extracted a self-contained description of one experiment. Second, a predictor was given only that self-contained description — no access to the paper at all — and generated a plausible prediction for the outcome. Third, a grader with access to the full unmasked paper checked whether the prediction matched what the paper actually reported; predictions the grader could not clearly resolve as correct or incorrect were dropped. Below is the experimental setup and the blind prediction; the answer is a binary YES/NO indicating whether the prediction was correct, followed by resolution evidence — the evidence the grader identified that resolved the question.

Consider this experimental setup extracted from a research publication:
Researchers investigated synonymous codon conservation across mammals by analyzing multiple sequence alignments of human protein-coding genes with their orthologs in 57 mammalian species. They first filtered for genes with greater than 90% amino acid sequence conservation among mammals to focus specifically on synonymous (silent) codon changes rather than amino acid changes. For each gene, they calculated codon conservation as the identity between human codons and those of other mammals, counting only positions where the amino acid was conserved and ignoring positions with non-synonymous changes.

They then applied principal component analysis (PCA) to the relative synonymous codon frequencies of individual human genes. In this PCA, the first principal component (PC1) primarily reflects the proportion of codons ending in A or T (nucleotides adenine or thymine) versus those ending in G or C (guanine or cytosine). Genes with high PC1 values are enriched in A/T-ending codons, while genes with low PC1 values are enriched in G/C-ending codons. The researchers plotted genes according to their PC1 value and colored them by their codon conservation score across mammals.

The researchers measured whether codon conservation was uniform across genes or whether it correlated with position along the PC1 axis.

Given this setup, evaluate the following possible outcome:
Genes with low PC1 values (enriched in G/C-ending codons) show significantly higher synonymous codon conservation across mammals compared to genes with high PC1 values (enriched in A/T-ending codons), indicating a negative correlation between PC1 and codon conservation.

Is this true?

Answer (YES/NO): NO